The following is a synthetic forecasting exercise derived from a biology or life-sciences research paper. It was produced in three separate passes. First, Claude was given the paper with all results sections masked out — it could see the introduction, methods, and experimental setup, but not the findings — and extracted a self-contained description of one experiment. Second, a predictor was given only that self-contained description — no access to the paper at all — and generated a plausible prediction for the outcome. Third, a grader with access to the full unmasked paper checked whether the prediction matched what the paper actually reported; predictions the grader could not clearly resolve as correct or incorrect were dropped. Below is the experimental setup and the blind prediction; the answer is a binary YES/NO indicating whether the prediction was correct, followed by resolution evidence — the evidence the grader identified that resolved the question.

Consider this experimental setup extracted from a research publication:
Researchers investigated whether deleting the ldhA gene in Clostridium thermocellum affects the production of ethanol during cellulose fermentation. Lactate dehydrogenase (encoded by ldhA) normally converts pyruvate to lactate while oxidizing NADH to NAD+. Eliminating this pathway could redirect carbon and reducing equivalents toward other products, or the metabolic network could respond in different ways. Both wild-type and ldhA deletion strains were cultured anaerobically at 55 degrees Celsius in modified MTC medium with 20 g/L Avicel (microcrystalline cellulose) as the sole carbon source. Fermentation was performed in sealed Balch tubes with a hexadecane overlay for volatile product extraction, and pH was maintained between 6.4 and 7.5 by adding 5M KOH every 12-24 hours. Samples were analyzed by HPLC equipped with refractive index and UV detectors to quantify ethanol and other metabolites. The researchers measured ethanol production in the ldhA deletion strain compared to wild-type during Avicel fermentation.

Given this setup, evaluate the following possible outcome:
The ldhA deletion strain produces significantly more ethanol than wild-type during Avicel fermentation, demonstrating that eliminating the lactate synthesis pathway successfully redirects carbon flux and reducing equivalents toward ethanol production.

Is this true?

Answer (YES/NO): NO